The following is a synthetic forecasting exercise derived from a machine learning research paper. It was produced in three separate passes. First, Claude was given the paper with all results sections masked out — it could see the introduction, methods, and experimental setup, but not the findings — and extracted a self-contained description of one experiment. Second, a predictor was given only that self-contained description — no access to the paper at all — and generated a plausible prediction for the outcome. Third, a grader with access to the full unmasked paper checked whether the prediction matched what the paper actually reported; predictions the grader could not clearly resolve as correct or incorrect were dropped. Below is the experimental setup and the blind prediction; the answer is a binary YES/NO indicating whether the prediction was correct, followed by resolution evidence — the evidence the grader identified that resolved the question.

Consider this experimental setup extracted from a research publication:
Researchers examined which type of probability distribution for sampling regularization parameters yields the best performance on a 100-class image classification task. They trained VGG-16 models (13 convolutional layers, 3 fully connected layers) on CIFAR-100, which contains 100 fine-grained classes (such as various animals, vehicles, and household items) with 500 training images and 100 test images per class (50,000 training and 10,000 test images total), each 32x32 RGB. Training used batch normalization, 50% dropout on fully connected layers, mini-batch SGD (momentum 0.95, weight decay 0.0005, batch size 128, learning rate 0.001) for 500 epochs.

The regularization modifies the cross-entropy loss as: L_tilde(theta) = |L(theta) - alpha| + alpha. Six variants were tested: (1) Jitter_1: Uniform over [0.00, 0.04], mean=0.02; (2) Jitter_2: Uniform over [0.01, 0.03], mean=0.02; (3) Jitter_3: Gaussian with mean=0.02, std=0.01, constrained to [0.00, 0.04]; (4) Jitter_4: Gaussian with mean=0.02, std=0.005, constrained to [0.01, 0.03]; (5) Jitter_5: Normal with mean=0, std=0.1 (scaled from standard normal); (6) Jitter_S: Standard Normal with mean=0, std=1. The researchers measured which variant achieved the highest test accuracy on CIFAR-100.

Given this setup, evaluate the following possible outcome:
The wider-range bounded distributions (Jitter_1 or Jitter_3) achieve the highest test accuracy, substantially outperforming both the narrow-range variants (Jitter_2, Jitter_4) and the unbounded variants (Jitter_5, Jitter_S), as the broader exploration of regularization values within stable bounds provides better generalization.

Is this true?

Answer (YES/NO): NO